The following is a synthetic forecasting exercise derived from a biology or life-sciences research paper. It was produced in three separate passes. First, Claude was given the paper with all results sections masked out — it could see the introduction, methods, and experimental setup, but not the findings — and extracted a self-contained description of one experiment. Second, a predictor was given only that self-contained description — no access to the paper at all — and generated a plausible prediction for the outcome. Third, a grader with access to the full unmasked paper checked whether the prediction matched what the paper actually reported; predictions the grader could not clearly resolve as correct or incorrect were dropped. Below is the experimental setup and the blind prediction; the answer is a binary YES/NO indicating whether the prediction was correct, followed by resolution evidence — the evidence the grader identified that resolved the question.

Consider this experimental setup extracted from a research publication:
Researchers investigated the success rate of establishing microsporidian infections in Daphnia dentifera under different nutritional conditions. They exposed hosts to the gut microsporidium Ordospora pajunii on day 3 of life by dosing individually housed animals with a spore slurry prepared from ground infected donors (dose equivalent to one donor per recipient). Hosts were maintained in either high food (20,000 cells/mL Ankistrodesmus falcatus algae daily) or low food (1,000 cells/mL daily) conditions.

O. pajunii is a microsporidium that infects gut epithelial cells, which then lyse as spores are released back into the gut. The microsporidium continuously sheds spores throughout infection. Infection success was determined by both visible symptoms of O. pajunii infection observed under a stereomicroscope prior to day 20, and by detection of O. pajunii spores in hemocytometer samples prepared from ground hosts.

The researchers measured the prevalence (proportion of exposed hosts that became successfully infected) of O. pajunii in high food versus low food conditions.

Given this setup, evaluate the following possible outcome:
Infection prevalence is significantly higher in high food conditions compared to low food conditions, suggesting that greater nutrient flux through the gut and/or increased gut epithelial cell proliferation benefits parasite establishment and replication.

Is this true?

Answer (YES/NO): NO